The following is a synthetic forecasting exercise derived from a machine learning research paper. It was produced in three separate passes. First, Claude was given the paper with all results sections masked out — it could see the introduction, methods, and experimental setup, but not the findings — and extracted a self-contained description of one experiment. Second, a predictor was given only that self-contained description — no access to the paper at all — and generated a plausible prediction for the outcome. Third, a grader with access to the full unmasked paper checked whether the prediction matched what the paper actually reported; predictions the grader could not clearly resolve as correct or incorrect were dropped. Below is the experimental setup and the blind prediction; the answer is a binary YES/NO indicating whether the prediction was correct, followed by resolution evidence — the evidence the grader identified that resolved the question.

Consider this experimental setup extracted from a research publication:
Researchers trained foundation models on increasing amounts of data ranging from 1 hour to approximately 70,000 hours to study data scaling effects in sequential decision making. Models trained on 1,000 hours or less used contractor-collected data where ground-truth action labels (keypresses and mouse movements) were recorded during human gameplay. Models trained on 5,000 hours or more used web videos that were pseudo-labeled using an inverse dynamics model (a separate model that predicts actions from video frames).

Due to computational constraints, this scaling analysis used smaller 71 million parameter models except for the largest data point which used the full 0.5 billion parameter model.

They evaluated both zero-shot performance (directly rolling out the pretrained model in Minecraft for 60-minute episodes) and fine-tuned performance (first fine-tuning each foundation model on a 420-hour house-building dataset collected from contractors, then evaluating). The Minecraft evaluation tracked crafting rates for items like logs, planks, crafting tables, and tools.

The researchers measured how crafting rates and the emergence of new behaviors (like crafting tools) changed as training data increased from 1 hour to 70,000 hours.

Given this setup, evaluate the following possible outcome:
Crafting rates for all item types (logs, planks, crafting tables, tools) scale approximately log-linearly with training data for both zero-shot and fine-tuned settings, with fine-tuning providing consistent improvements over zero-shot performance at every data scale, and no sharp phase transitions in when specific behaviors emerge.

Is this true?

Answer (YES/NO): NO